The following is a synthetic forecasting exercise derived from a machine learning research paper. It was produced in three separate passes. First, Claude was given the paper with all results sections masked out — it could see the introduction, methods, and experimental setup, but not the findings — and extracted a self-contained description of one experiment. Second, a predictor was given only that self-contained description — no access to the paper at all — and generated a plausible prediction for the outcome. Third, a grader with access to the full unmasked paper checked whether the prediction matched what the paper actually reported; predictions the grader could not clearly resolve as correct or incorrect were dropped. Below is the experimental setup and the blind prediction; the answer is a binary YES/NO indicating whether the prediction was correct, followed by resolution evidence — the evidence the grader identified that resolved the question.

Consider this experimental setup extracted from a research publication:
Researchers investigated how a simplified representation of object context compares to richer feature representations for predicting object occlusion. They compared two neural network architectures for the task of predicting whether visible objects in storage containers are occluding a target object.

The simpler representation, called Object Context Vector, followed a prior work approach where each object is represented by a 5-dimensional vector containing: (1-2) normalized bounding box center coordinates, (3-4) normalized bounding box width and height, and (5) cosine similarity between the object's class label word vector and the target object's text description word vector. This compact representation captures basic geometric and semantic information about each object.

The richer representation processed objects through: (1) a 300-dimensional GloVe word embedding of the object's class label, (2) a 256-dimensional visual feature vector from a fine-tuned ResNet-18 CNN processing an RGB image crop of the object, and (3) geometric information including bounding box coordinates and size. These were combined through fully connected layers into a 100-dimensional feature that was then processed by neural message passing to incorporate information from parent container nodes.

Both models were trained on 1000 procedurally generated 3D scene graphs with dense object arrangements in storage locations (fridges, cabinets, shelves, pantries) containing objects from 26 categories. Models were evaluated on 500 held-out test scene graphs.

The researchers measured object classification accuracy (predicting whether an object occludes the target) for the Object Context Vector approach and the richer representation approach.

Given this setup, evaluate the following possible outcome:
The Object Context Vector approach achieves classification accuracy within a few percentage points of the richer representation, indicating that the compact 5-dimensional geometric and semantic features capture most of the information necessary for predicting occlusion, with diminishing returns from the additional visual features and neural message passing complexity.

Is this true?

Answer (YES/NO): NO